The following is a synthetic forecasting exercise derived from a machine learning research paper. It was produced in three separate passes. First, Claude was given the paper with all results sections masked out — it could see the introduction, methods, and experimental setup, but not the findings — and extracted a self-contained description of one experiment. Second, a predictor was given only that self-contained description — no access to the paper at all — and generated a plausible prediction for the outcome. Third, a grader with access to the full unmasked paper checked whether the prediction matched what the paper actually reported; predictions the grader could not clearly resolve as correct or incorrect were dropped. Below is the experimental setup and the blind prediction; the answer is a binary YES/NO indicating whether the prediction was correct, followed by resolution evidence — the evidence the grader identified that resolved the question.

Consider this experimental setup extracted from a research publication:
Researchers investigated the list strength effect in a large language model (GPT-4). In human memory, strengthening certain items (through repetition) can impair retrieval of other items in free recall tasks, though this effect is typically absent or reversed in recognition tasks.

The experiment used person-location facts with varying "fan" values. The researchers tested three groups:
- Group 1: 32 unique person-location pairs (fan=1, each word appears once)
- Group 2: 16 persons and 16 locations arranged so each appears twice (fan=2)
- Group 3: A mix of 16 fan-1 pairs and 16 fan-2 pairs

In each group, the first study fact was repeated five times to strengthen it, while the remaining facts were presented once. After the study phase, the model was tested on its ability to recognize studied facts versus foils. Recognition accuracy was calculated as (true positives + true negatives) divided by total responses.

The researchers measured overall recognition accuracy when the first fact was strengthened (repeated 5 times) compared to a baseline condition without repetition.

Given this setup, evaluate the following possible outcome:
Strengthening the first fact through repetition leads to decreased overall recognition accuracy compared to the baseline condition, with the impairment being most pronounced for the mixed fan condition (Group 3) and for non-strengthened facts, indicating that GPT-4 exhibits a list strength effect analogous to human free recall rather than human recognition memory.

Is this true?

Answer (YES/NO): NO